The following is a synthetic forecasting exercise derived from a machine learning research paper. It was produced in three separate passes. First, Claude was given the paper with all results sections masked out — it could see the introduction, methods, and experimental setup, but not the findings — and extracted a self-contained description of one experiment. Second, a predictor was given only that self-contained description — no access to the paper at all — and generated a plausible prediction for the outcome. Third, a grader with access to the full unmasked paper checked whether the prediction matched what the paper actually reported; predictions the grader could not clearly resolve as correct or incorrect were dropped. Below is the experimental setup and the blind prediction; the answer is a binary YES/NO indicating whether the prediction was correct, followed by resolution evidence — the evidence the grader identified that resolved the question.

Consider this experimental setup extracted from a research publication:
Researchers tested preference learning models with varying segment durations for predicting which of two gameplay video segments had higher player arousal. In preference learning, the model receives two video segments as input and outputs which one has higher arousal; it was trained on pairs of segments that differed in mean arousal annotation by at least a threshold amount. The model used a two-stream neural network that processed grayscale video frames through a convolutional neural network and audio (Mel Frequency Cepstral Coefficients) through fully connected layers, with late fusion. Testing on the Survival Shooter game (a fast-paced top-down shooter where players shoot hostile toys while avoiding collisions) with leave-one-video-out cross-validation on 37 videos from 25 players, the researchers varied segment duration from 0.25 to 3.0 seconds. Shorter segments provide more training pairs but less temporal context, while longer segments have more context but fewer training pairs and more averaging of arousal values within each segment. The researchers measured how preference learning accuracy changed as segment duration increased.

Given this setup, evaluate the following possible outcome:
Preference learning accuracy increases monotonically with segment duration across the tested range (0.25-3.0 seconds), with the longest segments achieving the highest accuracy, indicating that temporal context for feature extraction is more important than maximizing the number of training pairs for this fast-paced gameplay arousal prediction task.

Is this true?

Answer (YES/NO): NO